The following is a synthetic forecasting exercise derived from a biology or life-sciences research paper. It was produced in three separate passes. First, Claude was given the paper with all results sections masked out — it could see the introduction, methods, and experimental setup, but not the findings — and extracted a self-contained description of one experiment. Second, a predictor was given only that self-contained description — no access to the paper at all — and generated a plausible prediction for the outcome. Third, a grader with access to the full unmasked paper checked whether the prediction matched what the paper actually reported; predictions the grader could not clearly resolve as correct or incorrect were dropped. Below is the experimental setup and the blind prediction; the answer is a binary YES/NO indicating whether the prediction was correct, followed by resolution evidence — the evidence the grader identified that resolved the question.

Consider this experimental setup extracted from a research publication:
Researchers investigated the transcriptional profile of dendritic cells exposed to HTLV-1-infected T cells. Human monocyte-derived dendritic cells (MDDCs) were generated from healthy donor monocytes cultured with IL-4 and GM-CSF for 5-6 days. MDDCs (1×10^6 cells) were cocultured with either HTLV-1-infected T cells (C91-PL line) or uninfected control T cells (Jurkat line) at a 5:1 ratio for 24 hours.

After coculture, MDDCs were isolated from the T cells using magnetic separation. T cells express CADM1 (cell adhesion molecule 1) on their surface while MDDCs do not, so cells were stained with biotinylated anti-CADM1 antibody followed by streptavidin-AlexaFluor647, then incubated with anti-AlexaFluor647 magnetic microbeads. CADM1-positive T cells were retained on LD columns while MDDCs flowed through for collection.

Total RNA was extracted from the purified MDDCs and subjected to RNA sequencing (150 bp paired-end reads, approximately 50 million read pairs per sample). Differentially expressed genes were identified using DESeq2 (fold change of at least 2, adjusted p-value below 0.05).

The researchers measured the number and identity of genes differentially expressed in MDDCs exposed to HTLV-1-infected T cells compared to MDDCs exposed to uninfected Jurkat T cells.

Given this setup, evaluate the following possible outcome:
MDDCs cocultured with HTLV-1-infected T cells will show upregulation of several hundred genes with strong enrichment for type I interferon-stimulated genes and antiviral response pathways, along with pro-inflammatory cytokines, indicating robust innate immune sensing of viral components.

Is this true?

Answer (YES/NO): NO